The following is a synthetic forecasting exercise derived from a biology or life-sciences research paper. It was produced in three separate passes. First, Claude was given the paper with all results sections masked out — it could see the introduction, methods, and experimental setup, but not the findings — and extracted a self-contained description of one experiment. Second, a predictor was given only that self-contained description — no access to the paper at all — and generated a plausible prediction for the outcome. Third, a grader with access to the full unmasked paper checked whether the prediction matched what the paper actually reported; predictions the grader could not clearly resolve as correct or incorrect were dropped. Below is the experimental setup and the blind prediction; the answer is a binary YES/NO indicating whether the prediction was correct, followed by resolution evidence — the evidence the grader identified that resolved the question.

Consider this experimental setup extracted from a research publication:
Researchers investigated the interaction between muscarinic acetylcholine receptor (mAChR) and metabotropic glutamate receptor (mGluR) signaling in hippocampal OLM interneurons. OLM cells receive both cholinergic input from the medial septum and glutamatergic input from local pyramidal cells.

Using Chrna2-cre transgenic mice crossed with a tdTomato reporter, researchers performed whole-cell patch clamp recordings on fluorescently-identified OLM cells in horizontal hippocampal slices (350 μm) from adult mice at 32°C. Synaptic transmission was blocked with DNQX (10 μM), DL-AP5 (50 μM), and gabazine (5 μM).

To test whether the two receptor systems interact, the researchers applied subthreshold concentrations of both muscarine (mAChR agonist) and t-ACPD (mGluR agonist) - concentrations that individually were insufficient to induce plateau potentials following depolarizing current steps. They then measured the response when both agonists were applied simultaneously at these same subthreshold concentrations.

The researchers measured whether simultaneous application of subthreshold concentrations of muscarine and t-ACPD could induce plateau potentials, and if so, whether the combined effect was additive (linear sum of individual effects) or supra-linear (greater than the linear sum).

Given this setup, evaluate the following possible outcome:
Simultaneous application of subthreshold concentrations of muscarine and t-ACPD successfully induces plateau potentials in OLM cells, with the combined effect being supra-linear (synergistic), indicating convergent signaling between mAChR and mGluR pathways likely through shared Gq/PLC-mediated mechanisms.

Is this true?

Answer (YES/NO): YES